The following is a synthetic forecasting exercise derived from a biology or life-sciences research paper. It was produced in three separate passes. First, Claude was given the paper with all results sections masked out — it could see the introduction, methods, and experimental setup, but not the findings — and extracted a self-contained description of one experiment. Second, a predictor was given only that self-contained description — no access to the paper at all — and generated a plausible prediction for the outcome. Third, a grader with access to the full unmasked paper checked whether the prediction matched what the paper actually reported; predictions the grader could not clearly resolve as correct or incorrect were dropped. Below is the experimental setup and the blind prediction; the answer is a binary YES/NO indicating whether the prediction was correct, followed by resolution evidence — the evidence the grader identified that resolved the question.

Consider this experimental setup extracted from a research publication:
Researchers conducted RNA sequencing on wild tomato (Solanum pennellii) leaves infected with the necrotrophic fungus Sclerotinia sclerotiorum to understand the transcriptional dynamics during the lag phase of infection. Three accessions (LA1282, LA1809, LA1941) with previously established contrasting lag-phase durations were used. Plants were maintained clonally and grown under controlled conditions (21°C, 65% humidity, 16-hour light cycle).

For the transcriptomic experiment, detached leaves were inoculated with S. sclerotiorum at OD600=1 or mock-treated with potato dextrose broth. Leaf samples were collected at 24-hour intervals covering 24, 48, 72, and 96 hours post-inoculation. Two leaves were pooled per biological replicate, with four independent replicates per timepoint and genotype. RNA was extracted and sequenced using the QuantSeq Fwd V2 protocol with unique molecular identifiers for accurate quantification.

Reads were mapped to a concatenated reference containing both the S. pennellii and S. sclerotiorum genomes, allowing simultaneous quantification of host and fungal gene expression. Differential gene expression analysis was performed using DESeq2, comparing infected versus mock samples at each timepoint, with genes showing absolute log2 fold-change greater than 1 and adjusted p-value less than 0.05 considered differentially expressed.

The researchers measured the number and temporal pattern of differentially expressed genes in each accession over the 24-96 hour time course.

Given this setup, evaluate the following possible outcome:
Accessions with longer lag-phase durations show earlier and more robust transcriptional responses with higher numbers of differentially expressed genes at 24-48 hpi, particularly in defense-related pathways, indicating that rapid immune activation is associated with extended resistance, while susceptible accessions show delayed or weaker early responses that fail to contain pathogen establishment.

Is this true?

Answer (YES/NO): NO